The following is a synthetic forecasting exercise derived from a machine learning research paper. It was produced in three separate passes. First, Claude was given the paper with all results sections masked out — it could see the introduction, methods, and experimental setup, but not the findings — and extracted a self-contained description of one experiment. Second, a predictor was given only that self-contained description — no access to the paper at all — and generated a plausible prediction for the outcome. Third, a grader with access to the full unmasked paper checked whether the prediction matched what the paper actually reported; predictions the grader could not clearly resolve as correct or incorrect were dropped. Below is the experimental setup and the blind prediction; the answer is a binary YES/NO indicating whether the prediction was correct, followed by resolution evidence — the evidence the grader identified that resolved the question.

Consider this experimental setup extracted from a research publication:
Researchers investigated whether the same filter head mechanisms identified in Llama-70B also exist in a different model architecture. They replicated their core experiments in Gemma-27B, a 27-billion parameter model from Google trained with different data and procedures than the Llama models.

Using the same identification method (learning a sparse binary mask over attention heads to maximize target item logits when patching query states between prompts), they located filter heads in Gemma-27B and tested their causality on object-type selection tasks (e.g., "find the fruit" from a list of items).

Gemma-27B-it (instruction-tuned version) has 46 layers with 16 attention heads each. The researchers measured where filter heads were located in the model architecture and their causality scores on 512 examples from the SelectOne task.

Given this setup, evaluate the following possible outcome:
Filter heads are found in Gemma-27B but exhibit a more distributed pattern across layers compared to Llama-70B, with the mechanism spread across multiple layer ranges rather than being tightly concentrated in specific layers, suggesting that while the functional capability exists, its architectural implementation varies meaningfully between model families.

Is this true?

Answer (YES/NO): NO